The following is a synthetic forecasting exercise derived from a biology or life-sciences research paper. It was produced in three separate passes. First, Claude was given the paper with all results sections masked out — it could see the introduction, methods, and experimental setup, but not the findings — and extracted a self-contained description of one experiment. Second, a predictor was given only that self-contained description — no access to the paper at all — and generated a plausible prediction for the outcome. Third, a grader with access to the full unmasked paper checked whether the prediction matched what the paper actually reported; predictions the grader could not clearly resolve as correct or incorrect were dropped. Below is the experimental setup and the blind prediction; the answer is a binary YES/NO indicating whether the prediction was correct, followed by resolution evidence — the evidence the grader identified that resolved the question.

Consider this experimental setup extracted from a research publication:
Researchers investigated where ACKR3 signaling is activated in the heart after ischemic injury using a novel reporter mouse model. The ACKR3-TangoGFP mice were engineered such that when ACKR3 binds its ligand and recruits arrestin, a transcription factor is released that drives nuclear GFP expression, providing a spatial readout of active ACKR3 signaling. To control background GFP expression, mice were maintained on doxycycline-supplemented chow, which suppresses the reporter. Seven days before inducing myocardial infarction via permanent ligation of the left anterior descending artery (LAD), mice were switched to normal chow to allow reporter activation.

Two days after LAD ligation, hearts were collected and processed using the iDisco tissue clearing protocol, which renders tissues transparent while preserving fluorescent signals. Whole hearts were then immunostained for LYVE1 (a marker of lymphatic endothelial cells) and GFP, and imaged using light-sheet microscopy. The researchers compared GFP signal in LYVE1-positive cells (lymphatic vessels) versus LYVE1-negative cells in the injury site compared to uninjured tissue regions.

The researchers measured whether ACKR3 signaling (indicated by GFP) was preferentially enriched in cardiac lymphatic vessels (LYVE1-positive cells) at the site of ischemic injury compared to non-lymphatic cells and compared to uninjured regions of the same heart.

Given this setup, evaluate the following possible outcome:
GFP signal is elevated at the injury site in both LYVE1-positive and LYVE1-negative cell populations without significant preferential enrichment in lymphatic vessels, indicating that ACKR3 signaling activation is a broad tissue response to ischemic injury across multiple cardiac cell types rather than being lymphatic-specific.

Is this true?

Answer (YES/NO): NO